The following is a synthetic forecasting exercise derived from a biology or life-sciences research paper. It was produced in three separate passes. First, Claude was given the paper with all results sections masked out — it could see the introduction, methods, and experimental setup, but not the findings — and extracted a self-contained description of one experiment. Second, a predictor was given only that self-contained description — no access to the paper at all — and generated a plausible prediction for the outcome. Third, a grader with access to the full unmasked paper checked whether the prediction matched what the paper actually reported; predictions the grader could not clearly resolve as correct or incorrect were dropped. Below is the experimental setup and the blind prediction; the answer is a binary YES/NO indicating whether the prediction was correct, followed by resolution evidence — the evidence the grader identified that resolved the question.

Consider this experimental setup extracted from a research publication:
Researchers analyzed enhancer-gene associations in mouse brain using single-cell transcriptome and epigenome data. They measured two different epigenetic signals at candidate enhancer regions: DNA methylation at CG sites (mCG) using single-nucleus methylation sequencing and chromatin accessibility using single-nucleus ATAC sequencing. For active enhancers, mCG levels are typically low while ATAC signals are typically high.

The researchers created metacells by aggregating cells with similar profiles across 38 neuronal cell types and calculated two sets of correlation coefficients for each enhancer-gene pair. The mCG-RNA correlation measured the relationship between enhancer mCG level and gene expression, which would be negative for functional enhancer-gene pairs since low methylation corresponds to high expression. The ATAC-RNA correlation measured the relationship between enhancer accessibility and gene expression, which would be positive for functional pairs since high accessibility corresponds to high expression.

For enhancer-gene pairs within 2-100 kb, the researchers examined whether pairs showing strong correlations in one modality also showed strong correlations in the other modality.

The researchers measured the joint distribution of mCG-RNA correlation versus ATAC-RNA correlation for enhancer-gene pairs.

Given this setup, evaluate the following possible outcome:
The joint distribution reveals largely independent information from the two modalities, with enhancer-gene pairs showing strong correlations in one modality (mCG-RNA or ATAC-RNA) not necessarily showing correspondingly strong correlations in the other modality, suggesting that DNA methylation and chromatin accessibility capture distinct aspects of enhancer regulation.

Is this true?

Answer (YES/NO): NO